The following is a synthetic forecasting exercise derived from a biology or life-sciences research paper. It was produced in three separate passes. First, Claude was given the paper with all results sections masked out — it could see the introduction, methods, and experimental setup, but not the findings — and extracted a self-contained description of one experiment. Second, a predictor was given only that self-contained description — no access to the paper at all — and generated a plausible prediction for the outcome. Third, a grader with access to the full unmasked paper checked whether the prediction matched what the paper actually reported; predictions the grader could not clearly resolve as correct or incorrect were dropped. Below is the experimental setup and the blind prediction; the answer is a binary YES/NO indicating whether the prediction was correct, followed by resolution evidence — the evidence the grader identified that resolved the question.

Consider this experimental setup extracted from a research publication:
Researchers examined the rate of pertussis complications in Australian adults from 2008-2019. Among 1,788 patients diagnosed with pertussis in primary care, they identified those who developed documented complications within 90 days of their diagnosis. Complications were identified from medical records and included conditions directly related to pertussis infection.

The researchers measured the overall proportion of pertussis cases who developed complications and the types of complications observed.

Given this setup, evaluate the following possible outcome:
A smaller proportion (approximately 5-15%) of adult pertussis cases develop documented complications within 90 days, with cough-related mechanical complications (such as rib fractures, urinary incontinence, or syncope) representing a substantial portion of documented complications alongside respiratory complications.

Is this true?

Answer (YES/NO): NO